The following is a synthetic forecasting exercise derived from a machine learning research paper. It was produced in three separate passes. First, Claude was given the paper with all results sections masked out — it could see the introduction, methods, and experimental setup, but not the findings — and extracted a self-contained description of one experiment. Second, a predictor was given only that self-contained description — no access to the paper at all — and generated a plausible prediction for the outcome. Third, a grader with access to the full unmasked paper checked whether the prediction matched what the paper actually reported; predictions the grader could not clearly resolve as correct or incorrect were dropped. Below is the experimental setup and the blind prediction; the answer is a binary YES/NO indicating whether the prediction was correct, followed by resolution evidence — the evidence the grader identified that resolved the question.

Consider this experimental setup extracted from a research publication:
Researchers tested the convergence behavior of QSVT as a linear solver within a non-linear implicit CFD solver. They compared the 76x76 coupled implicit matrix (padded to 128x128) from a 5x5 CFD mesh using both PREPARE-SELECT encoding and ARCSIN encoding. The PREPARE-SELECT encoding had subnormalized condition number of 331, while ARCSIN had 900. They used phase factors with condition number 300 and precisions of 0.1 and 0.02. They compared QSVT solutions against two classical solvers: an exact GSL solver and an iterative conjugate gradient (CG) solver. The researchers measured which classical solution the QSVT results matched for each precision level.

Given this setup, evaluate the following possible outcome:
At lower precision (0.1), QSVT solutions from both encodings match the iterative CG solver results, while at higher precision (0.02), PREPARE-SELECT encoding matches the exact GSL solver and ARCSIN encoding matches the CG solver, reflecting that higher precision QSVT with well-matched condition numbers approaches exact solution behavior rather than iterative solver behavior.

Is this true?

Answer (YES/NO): NO